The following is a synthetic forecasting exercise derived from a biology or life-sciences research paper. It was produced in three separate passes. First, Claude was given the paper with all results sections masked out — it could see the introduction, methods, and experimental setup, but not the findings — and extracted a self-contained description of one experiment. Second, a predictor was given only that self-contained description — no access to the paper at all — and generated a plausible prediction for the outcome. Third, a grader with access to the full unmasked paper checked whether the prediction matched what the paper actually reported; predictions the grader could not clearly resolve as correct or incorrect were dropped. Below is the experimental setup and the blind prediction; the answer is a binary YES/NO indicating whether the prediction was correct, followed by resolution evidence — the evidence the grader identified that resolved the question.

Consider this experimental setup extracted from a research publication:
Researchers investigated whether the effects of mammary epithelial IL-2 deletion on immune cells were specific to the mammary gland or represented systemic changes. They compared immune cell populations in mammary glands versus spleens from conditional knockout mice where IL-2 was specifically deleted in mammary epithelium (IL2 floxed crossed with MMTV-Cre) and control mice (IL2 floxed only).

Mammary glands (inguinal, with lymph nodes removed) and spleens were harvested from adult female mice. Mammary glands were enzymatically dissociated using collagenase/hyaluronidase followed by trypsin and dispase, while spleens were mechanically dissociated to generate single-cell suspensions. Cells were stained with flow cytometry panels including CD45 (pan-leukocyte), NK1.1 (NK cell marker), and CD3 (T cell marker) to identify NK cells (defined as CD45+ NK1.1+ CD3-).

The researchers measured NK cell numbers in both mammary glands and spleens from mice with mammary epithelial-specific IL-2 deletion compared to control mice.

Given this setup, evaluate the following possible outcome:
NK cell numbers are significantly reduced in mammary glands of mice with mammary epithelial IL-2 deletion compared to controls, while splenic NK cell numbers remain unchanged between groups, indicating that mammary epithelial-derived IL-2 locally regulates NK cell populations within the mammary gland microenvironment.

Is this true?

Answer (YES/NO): YES